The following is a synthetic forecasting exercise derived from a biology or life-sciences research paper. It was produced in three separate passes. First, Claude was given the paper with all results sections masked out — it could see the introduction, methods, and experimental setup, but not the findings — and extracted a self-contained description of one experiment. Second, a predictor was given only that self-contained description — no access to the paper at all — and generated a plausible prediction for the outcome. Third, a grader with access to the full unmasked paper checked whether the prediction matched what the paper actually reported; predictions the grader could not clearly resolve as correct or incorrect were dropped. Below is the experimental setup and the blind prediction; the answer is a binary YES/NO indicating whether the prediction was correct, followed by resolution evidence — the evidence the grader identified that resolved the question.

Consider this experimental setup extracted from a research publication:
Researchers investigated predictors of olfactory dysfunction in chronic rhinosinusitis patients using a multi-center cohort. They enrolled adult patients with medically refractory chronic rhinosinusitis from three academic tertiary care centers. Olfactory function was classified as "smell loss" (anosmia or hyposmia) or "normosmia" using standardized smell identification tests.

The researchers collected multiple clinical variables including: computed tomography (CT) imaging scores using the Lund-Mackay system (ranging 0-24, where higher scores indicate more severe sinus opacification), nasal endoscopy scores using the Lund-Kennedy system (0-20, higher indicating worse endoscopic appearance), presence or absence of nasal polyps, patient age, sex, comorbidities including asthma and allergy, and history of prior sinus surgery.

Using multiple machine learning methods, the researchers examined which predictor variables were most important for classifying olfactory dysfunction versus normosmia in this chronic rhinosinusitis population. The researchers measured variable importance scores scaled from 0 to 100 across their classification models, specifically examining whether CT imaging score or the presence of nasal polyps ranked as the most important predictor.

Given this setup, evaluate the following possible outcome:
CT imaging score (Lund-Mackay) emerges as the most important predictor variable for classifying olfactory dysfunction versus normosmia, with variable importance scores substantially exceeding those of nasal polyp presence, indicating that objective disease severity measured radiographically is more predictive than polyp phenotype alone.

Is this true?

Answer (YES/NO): NO